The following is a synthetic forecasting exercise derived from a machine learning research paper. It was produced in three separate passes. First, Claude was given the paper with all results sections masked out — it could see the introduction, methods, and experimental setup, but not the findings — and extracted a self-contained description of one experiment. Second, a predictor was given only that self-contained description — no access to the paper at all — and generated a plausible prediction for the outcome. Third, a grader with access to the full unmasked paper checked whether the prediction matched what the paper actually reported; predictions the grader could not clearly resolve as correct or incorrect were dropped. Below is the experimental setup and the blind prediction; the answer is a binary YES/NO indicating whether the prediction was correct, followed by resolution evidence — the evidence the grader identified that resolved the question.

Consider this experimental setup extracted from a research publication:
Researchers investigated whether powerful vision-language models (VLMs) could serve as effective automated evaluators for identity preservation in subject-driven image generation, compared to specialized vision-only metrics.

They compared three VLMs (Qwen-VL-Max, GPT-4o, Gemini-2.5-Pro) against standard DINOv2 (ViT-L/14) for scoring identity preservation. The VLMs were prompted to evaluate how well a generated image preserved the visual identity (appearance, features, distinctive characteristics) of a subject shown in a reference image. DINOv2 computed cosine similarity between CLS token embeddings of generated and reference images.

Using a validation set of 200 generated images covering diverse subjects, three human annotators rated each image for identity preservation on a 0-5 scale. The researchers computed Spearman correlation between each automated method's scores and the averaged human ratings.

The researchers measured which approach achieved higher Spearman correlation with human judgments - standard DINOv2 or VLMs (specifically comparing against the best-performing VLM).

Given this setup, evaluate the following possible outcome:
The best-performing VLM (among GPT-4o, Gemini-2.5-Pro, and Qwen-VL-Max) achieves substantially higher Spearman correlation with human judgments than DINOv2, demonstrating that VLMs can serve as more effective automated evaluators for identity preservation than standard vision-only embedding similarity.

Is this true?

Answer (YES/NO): NO